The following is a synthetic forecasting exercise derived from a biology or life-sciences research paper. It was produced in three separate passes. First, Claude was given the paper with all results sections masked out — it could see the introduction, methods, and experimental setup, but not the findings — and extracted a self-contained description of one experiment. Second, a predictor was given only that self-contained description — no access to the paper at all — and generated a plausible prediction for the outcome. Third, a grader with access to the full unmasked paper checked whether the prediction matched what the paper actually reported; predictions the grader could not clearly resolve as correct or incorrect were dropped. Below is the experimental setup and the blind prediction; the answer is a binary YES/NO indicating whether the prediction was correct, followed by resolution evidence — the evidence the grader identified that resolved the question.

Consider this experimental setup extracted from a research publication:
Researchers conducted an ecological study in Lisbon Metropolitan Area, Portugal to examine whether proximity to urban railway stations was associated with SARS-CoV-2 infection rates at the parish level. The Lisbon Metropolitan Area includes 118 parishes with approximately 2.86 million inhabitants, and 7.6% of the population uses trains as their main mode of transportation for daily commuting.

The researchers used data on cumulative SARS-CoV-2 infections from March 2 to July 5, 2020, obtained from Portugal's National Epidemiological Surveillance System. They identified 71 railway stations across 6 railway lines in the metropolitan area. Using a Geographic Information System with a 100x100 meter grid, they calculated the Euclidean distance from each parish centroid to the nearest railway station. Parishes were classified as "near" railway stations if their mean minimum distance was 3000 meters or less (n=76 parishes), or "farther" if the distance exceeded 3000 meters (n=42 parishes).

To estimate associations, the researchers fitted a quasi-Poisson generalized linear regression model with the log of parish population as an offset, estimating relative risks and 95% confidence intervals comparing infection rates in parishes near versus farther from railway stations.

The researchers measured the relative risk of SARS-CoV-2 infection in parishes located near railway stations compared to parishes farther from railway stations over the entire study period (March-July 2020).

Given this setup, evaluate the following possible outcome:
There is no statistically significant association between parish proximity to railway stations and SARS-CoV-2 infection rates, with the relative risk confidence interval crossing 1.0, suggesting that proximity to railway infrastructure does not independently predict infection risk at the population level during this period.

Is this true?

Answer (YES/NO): NO